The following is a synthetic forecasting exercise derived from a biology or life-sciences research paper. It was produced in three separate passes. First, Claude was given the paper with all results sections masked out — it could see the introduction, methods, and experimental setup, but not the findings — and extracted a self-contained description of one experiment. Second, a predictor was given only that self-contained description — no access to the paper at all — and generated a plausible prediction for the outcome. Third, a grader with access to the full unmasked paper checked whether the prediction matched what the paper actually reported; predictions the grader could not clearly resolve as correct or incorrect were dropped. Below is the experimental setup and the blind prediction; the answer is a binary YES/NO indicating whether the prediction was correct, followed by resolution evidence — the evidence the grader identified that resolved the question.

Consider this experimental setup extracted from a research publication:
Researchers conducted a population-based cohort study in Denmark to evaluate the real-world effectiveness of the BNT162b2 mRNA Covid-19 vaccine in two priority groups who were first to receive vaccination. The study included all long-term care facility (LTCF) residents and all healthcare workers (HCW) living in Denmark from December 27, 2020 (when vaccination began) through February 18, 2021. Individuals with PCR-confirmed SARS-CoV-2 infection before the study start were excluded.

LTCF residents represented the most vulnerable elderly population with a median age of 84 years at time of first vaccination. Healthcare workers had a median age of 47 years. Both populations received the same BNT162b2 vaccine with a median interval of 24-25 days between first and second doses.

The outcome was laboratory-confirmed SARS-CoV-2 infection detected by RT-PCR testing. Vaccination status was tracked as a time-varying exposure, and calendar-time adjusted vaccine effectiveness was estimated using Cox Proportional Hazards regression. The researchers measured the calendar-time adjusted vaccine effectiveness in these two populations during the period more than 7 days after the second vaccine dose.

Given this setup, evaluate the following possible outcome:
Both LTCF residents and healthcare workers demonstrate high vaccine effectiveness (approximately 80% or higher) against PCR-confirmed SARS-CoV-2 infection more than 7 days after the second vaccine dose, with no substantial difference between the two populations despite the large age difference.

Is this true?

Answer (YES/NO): NO